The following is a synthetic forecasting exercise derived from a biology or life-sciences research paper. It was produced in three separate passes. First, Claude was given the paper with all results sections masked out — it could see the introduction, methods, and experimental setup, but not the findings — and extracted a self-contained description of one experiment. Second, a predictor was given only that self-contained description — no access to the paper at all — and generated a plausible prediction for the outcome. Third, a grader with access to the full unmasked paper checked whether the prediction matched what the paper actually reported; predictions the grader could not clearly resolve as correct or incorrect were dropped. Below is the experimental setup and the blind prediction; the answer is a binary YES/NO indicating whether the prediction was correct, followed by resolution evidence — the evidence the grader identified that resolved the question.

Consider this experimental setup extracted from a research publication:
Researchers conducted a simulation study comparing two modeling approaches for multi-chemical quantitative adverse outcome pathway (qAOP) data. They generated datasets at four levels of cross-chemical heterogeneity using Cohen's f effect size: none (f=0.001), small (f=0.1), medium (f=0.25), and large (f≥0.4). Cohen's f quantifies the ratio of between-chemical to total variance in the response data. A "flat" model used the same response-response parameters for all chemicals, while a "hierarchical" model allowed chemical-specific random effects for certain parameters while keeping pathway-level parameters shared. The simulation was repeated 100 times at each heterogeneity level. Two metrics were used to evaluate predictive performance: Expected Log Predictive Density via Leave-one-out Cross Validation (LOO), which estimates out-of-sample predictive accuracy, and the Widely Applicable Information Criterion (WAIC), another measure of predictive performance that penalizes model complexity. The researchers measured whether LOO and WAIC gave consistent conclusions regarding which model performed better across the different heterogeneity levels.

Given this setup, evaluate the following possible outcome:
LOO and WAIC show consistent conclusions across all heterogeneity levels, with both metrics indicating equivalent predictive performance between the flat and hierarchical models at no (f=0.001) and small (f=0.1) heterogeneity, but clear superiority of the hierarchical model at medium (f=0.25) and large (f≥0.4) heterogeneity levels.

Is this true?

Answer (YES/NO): NO